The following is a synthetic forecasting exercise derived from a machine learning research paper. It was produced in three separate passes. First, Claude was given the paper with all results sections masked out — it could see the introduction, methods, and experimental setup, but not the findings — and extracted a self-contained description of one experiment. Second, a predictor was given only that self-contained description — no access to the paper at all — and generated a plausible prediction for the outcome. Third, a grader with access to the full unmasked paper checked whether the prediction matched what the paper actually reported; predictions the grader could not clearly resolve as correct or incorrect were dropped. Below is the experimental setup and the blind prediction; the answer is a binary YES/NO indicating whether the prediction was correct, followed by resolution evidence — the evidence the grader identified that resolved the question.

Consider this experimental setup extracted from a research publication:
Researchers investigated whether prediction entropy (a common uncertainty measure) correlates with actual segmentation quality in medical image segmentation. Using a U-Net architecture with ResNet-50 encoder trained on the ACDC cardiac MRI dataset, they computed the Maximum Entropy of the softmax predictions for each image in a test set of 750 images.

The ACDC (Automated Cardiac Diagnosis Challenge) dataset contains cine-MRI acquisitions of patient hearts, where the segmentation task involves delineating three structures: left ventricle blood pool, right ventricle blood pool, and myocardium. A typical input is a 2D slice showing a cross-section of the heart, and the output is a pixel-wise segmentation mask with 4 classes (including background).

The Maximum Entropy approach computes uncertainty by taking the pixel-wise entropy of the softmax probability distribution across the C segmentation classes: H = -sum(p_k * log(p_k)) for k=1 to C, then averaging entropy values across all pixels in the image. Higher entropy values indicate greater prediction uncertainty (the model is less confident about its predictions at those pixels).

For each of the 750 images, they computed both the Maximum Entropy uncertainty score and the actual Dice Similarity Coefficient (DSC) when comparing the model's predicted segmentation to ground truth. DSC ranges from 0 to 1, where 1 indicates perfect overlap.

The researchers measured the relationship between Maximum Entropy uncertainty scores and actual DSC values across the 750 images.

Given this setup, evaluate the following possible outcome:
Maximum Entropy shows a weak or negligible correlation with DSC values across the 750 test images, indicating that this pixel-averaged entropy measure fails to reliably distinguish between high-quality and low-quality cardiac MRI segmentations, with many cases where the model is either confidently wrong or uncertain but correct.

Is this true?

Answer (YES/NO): YES